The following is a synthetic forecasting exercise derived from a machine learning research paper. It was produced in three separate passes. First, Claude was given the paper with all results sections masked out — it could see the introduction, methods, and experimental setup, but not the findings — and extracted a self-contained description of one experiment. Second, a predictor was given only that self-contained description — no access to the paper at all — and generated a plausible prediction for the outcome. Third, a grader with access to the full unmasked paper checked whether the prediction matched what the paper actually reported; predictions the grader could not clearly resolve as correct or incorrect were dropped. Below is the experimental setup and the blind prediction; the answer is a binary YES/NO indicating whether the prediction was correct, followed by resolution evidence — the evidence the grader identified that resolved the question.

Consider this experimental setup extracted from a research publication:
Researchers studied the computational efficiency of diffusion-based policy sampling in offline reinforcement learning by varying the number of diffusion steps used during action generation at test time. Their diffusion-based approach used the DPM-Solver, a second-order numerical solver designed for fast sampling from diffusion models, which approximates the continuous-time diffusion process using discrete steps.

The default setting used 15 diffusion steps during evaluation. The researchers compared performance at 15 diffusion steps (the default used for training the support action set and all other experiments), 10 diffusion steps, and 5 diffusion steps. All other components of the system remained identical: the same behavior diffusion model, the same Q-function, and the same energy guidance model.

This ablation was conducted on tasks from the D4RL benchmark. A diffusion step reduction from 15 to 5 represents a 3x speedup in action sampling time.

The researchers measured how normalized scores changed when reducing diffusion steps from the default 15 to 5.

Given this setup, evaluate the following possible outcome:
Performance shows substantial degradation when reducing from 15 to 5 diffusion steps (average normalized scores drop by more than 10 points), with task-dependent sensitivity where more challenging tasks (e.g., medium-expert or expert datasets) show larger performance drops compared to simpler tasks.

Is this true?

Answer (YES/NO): NO